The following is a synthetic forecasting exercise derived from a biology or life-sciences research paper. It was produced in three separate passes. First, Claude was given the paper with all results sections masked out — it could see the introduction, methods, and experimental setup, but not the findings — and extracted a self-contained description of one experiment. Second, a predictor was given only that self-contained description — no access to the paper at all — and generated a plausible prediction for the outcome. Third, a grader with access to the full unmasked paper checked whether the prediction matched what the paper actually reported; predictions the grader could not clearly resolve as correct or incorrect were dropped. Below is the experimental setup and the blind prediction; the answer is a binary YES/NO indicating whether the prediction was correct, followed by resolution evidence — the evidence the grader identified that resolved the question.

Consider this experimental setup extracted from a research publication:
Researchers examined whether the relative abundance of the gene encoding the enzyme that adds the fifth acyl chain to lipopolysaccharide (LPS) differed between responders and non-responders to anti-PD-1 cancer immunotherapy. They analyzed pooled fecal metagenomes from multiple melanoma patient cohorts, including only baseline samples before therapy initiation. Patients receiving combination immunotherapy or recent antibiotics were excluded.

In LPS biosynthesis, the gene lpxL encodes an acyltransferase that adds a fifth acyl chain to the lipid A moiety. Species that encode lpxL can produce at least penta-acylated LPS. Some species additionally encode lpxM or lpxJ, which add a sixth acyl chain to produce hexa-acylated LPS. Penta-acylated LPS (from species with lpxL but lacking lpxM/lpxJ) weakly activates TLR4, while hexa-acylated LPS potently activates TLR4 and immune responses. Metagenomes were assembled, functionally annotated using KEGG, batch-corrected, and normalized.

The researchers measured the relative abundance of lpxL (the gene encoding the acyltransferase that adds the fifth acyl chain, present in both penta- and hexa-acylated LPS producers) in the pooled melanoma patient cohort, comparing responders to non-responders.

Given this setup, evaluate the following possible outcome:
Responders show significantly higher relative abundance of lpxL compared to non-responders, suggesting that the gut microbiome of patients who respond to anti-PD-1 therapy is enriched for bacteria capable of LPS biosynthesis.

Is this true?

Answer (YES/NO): NO